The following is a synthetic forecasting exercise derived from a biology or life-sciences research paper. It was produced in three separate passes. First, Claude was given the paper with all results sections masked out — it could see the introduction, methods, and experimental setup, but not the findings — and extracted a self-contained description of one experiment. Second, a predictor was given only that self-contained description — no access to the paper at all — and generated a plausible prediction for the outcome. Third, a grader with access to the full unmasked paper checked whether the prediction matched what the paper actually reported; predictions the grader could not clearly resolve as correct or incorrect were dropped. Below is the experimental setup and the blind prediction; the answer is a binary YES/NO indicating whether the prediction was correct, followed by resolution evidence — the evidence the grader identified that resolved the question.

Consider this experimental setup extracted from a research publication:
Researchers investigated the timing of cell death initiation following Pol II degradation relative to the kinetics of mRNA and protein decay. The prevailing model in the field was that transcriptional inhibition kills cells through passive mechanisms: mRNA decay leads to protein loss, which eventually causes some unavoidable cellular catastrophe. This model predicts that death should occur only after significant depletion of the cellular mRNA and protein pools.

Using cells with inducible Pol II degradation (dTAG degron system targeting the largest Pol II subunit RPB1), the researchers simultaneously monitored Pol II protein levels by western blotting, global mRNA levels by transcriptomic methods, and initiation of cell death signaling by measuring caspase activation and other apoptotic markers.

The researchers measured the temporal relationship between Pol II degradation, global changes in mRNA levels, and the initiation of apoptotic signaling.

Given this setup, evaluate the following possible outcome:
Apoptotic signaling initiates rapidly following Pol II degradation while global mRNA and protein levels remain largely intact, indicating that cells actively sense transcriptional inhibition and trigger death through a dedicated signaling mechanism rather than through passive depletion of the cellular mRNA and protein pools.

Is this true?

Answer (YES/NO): YES